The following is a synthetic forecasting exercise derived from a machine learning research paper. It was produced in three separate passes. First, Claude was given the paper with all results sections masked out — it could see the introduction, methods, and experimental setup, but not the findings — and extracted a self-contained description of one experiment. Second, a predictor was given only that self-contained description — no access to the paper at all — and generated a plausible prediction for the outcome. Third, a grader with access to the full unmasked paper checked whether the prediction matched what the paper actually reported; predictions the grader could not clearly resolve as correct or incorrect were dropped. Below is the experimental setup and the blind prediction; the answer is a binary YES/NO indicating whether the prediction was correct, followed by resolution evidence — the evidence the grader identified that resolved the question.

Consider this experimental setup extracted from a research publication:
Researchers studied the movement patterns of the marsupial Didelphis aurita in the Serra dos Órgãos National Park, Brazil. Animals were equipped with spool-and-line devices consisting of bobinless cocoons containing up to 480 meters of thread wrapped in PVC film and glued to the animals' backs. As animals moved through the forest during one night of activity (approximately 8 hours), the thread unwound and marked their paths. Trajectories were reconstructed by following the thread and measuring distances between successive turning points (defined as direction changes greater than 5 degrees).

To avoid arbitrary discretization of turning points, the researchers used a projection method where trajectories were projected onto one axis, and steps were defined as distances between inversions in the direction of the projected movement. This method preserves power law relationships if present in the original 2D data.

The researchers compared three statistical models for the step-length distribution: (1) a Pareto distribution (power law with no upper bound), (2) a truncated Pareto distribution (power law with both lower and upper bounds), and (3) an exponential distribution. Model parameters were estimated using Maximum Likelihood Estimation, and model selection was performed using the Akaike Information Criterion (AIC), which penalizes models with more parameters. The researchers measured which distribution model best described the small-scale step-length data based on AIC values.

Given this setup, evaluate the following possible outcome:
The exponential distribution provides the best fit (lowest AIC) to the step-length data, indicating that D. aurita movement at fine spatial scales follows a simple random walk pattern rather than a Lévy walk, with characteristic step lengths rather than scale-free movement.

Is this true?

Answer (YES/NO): NO